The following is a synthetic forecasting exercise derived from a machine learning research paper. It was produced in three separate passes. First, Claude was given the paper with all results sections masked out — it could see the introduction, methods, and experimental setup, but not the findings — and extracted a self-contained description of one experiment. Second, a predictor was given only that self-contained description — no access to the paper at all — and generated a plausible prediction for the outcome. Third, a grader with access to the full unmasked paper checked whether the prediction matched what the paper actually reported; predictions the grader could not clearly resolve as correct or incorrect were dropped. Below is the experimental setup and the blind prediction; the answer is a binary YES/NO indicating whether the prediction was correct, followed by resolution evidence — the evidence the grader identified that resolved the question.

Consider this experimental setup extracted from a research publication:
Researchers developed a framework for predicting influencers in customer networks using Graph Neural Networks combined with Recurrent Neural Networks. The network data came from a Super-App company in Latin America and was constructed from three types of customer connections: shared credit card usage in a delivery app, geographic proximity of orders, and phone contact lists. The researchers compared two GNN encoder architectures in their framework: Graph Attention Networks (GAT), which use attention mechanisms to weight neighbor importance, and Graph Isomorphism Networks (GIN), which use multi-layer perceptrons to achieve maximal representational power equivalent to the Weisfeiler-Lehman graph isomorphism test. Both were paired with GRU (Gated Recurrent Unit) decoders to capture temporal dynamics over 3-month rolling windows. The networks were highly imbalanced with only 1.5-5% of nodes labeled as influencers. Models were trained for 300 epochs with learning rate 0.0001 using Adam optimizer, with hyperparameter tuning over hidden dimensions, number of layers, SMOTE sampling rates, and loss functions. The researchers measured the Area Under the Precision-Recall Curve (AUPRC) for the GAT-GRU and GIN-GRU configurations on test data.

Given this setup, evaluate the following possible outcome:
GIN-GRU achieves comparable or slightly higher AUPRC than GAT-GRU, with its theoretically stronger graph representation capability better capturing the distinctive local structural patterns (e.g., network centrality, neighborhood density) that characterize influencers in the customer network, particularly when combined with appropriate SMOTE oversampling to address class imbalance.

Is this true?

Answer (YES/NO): YES